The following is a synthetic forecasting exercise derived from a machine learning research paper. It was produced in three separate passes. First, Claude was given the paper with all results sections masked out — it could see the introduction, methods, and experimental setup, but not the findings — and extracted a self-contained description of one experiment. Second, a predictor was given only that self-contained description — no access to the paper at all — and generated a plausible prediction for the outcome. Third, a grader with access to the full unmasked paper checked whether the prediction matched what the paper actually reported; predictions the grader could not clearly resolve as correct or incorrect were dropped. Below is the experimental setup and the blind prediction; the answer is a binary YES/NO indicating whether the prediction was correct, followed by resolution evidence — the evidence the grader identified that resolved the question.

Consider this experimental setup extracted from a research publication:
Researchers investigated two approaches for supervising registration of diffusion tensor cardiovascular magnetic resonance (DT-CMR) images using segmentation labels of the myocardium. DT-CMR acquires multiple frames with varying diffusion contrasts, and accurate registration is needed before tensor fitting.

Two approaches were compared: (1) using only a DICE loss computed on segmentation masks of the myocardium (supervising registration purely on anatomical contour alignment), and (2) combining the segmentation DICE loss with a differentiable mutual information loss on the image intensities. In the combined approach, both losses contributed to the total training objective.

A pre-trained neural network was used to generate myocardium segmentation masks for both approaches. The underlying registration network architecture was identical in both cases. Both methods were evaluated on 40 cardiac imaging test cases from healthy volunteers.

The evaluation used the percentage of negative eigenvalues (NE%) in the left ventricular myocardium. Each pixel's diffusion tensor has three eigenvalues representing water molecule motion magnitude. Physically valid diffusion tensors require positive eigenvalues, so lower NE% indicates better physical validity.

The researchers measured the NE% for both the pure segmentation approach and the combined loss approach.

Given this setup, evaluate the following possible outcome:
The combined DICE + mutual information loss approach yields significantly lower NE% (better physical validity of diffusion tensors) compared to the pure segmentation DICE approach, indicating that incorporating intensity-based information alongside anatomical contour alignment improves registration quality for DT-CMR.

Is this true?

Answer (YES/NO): YES